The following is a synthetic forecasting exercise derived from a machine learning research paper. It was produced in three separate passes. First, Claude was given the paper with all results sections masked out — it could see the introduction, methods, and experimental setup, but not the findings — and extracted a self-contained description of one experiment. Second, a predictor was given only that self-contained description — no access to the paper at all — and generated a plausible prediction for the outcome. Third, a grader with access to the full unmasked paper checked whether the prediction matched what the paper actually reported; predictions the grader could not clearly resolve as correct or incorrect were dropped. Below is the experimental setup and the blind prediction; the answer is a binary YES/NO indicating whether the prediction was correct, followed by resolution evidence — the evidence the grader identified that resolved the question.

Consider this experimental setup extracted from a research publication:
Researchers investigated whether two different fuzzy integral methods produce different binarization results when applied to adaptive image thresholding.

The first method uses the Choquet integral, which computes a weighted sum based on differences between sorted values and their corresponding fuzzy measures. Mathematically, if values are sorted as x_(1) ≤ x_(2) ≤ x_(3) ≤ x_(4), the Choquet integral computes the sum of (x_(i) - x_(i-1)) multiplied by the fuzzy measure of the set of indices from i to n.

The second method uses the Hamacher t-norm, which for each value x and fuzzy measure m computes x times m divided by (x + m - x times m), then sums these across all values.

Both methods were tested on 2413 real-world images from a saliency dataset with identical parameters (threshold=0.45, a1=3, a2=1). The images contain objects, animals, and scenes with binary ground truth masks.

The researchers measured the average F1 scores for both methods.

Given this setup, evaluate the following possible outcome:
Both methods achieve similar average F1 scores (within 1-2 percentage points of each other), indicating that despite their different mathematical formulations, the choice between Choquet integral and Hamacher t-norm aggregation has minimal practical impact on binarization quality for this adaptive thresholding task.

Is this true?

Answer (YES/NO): YES